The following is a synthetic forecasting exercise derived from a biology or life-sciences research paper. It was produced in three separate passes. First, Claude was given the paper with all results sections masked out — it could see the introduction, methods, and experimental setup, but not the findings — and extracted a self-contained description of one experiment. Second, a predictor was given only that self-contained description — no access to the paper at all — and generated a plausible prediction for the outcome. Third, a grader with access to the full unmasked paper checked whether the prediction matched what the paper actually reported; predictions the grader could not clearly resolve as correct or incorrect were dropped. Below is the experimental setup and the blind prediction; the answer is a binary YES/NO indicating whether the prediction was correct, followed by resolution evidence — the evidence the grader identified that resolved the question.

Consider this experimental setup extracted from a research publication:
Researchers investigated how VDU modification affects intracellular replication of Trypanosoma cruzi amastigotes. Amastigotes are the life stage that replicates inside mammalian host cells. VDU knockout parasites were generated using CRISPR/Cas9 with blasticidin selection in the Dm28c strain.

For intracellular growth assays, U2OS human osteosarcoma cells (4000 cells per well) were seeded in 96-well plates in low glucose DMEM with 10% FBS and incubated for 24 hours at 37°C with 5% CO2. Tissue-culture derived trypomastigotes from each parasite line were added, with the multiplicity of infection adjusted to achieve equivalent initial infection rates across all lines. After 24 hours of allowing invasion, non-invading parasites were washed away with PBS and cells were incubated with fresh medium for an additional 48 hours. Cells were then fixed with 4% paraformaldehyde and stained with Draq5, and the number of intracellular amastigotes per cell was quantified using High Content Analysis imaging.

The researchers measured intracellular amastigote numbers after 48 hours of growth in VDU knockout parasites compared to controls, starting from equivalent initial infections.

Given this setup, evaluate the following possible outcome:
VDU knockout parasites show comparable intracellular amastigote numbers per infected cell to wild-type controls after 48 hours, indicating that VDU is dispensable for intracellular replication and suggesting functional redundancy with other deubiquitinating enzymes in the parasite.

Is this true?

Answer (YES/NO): YES